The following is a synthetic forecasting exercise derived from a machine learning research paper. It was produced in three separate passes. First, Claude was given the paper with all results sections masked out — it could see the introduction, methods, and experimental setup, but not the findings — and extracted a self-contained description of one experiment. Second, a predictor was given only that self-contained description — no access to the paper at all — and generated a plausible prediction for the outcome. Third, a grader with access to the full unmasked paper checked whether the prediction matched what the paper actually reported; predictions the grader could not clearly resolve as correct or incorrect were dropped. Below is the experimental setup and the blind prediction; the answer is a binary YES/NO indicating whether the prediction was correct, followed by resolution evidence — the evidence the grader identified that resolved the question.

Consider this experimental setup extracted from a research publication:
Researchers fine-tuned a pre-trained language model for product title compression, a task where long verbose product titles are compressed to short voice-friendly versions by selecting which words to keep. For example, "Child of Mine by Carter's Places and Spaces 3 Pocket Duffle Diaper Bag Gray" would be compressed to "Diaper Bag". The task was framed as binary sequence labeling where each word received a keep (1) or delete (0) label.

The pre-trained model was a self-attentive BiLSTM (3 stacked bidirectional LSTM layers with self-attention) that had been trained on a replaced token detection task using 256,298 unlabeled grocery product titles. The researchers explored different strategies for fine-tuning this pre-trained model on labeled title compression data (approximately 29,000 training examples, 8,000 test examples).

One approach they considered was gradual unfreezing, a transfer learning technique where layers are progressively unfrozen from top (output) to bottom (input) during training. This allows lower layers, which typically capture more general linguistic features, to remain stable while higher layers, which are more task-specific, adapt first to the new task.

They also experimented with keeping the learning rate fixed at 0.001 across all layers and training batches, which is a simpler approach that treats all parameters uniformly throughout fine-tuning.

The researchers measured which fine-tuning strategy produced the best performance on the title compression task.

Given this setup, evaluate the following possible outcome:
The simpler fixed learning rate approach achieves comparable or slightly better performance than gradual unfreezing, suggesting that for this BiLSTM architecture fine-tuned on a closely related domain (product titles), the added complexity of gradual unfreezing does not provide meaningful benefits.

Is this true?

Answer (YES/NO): YES